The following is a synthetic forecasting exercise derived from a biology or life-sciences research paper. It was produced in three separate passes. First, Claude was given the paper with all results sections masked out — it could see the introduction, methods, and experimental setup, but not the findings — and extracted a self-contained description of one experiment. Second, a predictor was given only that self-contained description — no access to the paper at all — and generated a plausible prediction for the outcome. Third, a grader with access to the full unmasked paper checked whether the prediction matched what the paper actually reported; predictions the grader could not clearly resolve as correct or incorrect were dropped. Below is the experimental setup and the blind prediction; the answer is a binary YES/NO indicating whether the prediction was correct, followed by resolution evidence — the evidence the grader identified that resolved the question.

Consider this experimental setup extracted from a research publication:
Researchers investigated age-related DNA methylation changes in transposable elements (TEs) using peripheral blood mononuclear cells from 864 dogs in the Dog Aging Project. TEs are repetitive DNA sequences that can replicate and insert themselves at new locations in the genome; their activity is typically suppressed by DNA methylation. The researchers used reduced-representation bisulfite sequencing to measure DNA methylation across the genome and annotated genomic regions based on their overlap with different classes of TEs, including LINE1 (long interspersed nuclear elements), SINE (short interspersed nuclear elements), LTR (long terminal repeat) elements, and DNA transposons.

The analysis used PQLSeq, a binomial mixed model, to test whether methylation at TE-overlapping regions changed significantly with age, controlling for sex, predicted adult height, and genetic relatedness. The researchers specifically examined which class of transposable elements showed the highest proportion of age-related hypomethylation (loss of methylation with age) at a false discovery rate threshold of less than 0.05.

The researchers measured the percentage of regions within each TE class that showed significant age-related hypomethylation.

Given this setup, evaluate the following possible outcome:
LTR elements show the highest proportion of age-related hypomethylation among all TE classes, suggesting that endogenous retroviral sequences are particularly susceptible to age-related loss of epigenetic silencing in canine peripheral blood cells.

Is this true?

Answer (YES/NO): NO